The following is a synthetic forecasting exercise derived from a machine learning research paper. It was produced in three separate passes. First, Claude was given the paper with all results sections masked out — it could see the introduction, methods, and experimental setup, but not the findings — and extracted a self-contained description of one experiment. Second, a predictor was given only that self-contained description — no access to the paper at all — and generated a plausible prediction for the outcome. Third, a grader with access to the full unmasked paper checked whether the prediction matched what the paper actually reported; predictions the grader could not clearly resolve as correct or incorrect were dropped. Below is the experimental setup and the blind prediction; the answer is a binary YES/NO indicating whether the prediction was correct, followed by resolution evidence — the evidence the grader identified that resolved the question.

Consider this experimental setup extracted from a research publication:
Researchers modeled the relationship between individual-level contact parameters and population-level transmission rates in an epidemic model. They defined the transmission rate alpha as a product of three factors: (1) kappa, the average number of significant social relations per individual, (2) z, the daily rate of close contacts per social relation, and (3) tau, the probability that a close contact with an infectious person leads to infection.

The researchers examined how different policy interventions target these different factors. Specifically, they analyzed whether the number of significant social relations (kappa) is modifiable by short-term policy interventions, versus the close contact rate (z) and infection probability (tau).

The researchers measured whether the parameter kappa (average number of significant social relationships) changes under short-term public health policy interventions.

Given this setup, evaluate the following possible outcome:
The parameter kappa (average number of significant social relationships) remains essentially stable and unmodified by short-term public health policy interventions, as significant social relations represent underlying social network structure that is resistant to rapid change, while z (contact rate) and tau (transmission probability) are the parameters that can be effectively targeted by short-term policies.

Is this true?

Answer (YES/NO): YES